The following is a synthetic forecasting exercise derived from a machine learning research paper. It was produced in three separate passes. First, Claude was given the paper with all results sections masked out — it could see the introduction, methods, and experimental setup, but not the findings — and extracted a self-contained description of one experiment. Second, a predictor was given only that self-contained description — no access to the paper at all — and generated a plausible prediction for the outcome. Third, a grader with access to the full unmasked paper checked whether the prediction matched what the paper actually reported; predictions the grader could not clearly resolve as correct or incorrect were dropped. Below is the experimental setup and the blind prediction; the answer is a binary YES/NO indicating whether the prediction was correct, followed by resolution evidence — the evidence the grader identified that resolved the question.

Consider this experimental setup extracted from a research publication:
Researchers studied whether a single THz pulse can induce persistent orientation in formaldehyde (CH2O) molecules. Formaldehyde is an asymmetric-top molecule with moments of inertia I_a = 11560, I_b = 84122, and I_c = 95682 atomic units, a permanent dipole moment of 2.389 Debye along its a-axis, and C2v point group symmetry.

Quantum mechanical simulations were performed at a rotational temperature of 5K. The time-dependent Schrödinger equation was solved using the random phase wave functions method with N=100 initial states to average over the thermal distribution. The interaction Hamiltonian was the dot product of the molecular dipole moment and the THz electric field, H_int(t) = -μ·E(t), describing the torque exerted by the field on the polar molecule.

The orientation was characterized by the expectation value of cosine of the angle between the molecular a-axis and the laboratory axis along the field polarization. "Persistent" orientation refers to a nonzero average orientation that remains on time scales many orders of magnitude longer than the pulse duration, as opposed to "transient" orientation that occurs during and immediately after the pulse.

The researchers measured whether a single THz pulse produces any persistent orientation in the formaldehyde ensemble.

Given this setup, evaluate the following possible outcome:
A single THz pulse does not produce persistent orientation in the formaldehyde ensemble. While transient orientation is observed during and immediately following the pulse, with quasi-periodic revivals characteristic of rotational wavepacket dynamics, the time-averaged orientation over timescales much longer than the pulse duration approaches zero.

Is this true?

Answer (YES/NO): NO